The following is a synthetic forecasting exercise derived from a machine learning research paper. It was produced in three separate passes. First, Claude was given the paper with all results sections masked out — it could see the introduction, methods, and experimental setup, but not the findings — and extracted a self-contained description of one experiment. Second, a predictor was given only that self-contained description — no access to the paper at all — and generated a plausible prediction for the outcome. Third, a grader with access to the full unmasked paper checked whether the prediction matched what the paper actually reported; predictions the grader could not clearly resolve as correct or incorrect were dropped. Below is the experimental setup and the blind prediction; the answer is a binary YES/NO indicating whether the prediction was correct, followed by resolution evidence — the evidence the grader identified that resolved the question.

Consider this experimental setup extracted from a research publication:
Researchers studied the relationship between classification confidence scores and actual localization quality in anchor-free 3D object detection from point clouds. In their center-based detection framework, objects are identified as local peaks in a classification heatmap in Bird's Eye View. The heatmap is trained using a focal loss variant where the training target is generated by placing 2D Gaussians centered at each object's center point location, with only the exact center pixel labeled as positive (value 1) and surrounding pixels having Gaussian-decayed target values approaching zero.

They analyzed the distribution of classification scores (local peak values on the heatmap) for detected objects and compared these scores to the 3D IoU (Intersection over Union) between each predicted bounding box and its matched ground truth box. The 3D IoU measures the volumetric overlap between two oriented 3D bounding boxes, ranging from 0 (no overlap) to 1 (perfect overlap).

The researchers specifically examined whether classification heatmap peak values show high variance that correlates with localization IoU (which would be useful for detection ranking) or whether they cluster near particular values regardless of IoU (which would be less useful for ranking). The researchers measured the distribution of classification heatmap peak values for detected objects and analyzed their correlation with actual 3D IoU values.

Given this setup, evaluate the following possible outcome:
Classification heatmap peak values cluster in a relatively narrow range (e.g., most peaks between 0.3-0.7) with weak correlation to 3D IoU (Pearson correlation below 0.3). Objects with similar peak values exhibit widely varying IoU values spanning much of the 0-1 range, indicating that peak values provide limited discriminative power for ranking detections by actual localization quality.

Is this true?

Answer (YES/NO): NO